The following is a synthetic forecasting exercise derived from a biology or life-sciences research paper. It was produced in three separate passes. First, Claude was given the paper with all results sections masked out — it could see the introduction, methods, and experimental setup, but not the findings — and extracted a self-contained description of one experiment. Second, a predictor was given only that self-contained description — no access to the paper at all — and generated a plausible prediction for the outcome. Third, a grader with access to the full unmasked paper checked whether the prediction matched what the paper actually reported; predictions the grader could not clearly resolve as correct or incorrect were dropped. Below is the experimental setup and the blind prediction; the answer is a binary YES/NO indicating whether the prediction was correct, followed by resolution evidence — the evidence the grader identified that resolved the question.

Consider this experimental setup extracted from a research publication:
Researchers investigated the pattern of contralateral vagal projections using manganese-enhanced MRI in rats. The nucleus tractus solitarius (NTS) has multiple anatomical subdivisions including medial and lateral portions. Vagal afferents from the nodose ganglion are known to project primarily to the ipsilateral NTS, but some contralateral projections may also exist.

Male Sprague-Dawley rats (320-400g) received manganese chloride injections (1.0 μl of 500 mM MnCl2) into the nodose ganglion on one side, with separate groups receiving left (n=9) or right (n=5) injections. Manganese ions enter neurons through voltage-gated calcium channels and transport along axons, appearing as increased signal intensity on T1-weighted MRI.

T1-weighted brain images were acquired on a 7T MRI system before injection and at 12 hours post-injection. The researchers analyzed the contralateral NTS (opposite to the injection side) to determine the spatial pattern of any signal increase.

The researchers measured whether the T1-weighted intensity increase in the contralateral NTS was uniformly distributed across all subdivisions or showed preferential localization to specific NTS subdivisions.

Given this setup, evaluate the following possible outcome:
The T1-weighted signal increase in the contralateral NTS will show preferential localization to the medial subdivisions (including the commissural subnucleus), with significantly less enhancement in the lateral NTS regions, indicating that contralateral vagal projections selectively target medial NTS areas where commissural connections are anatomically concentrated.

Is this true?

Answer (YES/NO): YES